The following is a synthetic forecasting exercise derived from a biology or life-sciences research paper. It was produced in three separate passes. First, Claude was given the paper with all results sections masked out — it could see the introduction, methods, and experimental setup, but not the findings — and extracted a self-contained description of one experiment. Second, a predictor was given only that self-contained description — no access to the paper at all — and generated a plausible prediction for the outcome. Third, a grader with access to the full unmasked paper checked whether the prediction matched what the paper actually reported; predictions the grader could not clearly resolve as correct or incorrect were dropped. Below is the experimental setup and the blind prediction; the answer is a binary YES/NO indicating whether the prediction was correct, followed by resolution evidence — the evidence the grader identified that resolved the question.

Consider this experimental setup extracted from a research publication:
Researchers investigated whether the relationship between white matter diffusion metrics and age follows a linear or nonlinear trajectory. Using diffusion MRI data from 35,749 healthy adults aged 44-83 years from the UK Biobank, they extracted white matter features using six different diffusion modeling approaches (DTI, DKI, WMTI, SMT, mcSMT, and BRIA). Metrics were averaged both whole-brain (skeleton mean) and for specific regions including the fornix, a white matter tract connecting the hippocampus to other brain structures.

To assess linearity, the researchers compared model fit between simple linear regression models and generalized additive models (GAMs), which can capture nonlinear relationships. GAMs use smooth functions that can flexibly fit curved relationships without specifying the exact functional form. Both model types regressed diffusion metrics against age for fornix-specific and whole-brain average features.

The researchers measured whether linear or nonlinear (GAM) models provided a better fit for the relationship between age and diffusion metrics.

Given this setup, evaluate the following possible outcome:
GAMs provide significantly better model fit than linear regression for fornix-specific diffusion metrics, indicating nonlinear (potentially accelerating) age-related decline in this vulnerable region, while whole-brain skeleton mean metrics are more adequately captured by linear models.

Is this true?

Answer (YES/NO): NO